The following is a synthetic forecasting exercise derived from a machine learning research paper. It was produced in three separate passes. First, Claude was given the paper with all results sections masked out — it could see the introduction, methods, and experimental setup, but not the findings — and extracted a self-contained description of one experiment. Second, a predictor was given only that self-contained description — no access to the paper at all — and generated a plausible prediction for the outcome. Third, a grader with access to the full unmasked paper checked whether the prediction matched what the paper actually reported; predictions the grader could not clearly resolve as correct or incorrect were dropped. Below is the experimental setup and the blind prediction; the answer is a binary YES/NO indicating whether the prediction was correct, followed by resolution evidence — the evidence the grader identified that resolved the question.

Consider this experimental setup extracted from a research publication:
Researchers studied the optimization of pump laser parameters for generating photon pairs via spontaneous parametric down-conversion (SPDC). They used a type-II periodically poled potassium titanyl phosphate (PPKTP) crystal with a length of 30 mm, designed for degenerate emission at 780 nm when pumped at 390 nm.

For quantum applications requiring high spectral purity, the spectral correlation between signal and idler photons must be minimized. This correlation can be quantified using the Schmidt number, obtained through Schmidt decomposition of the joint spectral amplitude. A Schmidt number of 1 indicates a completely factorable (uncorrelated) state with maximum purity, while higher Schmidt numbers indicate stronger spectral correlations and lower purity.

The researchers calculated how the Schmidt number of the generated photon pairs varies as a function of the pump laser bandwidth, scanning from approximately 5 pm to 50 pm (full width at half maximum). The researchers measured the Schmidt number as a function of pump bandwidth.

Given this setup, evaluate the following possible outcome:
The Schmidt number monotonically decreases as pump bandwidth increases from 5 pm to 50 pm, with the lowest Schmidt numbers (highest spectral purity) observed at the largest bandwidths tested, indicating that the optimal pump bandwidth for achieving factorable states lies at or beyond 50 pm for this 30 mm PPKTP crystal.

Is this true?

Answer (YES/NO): NO